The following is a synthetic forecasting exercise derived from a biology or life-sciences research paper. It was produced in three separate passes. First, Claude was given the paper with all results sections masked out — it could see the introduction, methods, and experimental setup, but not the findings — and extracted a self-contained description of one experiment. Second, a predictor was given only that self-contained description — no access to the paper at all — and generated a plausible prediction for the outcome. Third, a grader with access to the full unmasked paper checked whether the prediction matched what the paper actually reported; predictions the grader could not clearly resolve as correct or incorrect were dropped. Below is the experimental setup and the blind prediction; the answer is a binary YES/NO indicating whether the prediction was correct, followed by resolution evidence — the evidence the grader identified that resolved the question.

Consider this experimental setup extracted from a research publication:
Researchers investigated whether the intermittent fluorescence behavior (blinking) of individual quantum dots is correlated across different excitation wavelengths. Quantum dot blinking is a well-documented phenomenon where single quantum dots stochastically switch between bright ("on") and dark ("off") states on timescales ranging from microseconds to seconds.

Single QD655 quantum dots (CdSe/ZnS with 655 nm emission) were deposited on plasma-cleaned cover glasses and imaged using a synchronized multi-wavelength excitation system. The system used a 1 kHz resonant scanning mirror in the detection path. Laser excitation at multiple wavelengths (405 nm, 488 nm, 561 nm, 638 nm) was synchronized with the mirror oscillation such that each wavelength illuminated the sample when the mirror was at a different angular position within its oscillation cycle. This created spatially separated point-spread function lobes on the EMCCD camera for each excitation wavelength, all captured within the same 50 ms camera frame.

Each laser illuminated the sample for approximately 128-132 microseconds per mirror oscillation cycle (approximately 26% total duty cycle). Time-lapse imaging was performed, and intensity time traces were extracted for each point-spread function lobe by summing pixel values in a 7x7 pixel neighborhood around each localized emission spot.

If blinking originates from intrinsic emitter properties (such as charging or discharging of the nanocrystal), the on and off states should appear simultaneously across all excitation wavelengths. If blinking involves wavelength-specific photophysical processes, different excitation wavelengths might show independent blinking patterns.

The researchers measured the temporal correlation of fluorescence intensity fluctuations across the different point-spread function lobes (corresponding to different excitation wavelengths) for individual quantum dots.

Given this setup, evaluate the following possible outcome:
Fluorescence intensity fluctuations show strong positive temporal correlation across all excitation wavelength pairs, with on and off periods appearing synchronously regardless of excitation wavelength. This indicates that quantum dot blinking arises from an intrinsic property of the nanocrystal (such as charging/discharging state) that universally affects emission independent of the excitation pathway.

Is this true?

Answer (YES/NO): YES